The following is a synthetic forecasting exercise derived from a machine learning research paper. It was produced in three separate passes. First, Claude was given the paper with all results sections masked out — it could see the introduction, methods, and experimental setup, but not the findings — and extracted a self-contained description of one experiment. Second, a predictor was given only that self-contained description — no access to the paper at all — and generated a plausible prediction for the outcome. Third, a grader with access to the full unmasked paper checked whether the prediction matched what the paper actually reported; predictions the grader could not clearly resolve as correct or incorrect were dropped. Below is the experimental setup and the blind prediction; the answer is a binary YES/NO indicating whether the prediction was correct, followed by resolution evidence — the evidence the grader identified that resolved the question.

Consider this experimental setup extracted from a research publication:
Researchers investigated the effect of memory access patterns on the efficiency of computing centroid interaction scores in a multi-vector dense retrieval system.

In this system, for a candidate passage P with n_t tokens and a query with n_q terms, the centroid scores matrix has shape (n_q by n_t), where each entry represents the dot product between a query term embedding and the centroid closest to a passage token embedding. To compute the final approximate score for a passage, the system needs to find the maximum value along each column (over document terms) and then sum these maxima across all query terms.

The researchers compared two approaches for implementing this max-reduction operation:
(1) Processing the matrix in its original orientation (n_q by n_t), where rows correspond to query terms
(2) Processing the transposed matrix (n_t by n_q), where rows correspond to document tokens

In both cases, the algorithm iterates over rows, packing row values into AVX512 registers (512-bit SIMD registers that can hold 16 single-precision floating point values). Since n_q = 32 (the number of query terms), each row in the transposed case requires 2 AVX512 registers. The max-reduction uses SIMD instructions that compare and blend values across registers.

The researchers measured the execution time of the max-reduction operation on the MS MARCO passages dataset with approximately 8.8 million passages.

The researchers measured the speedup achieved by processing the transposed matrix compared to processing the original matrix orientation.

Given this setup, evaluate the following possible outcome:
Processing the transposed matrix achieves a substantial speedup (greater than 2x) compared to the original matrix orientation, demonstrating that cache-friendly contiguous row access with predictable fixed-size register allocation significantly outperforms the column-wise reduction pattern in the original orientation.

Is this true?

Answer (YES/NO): YES